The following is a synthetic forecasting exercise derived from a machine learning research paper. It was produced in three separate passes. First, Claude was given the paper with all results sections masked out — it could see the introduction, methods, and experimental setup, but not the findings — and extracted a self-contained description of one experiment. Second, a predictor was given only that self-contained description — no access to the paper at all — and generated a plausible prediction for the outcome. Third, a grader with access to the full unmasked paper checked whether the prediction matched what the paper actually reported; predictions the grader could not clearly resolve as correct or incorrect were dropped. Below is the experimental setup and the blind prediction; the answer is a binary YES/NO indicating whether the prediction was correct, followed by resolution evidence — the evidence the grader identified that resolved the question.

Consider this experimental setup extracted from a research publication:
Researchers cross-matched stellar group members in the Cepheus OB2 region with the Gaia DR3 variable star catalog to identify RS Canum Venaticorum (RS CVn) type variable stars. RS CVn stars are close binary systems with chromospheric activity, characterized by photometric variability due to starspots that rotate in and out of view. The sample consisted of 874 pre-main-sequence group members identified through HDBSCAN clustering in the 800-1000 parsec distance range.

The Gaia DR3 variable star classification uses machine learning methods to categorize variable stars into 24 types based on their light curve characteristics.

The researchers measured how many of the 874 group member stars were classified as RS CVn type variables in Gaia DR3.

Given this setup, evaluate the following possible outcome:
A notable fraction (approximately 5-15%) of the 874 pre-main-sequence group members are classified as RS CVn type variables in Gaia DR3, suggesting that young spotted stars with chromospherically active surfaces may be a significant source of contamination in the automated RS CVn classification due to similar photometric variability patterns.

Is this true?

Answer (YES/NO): YES